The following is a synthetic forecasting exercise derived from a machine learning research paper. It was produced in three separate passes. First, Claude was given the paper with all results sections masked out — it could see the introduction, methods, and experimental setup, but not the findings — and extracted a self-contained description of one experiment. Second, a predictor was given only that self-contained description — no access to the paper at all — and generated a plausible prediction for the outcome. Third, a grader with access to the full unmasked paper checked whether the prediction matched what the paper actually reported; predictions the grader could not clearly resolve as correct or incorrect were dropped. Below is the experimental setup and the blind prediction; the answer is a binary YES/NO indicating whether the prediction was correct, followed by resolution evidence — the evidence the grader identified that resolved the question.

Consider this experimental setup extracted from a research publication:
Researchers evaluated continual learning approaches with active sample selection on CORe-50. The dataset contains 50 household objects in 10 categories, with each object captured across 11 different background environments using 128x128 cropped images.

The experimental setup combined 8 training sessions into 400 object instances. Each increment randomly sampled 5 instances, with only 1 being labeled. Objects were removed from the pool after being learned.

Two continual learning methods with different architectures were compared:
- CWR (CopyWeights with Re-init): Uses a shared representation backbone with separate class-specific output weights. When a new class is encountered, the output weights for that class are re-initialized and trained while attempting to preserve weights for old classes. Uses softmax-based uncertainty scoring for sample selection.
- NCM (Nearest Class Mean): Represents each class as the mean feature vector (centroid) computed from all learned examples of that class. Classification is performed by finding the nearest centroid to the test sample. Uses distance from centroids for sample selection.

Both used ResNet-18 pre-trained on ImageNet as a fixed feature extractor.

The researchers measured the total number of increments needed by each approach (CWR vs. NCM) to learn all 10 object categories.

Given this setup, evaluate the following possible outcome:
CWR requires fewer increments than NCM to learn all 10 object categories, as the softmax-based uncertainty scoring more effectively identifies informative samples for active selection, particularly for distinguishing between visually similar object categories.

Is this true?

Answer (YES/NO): NO